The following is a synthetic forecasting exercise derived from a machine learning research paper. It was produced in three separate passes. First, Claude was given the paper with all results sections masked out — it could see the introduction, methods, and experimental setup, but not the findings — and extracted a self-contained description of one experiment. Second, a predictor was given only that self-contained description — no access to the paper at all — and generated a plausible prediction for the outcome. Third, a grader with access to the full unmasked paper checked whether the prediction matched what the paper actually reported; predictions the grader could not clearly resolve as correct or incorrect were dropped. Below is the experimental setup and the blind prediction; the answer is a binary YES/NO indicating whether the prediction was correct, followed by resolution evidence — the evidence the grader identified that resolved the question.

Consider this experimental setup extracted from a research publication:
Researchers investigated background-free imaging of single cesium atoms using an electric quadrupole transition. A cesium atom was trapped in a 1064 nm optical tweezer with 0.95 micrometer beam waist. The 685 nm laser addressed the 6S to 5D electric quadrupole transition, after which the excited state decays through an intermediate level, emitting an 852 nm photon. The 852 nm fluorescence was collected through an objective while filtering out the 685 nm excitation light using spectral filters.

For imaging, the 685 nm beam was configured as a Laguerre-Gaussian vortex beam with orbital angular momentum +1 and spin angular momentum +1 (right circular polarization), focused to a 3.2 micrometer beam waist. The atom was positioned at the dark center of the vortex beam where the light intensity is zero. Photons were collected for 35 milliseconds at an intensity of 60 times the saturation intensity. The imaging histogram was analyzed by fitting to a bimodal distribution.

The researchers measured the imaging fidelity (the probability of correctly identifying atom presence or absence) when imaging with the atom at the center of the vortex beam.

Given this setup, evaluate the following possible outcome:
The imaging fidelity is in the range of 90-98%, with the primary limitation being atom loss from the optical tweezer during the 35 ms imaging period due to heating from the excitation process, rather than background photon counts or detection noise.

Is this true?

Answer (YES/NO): NO